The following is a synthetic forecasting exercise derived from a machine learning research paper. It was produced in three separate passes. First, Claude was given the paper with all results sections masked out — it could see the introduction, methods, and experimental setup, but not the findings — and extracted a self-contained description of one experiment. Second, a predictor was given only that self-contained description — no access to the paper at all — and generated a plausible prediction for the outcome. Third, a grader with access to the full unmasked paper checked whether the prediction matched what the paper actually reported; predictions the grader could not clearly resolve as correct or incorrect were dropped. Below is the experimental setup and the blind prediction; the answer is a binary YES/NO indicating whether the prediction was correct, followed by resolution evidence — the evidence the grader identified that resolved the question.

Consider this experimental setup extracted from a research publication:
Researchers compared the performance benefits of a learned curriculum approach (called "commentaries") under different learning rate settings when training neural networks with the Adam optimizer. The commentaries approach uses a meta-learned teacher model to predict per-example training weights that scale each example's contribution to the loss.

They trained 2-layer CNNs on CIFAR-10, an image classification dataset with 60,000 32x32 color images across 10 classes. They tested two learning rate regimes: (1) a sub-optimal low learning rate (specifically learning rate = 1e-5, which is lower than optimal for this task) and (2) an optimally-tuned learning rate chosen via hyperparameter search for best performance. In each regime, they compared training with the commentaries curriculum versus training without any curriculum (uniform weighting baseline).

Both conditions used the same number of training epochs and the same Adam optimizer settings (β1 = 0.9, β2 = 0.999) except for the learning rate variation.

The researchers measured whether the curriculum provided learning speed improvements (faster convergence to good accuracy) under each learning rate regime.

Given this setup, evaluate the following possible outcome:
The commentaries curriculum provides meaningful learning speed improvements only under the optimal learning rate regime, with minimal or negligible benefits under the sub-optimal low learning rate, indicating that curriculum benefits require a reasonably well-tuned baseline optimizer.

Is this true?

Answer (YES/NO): NO